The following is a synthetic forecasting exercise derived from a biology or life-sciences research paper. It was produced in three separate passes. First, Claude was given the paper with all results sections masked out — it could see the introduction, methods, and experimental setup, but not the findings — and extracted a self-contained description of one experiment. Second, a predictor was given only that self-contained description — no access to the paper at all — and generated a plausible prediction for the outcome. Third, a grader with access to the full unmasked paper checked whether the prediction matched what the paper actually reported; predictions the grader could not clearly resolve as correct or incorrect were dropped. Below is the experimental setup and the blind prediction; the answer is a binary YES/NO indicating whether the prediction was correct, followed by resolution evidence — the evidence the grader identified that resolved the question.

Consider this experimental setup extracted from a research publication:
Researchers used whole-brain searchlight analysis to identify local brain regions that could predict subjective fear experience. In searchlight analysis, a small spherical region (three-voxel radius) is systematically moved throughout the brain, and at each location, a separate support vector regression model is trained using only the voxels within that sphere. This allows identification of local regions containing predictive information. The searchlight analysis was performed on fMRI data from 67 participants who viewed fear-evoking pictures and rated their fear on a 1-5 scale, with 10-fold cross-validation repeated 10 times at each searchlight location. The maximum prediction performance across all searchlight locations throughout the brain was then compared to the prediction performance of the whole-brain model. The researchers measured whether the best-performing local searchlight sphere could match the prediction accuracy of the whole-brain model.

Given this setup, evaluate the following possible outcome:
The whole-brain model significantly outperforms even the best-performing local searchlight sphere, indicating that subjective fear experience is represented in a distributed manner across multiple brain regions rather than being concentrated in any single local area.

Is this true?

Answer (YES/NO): YES